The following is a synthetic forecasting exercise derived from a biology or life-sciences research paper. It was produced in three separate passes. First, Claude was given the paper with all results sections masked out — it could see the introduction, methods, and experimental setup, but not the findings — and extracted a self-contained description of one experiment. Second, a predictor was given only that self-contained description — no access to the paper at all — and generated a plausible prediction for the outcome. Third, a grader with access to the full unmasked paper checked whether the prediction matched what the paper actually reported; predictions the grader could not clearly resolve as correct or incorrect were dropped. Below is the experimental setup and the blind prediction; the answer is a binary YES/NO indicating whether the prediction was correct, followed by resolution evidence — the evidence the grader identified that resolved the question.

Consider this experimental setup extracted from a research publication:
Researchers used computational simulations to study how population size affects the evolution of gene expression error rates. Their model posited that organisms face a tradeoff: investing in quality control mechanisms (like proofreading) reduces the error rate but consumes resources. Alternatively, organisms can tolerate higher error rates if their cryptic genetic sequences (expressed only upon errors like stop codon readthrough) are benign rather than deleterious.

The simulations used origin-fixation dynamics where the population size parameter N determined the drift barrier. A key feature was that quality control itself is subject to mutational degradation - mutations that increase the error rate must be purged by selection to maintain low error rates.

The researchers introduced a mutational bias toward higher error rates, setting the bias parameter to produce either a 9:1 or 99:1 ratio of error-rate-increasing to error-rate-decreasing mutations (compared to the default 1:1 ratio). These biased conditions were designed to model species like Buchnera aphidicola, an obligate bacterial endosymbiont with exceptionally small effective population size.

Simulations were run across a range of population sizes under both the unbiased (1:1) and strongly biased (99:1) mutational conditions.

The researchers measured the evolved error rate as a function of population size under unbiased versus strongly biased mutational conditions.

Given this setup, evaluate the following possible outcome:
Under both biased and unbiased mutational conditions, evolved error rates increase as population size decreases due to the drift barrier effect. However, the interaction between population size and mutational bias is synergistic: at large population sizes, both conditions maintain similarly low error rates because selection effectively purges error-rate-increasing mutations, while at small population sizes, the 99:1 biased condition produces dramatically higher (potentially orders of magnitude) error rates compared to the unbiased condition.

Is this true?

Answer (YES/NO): NO